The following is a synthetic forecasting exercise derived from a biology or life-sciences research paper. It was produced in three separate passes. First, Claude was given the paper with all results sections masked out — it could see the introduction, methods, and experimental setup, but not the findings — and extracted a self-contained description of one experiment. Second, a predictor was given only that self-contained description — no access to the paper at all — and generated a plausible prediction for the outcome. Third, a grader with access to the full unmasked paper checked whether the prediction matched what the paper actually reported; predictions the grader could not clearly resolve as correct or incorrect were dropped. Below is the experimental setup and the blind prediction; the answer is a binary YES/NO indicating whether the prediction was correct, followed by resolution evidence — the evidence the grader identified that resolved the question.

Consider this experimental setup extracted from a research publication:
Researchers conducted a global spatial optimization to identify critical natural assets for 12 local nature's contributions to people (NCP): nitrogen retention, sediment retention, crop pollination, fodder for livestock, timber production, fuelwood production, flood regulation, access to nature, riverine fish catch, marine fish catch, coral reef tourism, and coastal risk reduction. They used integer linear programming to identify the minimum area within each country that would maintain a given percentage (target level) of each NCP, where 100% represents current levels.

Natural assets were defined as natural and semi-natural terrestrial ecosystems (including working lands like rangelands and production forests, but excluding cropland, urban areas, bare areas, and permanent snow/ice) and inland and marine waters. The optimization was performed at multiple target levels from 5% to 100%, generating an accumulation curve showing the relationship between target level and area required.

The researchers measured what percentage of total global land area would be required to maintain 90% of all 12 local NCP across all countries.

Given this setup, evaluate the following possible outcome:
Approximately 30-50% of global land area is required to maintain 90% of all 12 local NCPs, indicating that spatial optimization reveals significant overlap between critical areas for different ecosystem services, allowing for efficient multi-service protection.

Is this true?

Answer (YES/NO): YES